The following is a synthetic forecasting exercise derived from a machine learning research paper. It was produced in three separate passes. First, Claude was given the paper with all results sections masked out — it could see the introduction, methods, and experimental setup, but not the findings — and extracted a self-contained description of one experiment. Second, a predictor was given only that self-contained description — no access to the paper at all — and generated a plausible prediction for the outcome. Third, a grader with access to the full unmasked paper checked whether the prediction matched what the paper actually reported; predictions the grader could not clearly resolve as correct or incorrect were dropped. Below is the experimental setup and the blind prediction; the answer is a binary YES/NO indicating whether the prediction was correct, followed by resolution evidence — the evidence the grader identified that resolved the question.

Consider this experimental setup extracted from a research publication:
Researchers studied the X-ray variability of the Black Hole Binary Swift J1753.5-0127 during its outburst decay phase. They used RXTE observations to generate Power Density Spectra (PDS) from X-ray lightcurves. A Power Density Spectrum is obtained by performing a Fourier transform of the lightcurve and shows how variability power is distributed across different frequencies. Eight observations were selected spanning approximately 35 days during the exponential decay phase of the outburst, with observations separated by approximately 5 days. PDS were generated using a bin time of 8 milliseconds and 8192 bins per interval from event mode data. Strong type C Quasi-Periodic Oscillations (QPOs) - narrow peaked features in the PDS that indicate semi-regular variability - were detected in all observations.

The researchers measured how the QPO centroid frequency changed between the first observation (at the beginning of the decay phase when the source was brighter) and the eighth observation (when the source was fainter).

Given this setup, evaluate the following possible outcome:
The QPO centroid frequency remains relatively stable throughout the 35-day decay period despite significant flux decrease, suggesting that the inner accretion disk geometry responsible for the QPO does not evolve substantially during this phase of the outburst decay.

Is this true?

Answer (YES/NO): NO